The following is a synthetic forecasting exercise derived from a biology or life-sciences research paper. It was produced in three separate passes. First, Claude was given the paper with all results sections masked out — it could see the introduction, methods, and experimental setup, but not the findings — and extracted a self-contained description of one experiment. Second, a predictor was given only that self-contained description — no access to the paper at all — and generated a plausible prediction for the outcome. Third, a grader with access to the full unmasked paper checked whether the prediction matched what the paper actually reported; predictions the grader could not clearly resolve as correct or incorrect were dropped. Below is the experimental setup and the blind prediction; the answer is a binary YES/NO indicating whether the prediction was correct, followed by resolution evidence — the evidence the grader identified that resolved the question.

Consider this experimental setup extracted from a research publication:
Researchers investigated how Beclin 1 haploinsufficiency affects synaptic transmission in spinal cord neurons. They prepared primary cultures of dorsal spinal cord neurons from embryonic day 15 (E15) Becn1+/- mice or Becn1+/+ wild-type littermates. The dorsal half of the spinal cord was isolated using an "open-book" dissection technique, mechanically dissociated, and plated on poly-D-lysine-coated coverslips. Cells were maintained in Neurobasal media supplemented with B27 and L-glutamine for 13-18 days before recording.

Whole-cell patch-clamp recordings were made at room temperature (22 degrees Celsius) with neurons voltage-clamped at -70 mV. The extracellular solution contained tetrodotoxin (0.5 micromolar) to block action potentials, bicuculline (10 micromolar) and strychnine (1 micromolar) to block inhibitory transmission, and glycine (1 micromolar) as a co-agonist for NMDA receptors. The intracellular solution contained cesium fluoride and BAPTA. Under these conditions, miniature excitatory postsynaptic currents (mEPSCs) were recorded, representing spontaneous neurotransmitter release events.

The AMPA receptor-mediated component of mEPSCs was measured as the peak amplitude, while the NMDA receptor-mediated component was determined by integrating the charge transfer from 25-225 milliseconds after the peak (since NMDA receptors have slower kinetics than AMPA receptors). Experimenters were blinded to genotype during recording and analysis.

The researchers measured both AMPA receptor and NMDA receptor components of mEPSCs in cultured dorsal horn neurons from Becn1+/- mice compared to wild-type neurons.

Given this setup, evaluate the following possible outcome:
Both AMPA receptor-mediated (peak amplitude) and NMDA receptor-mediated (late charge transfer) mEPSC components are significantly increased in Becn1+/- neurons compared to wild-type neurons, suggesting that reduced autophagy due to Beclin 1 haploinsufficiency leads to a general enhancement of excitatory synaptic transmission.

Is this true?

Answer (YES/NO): NO